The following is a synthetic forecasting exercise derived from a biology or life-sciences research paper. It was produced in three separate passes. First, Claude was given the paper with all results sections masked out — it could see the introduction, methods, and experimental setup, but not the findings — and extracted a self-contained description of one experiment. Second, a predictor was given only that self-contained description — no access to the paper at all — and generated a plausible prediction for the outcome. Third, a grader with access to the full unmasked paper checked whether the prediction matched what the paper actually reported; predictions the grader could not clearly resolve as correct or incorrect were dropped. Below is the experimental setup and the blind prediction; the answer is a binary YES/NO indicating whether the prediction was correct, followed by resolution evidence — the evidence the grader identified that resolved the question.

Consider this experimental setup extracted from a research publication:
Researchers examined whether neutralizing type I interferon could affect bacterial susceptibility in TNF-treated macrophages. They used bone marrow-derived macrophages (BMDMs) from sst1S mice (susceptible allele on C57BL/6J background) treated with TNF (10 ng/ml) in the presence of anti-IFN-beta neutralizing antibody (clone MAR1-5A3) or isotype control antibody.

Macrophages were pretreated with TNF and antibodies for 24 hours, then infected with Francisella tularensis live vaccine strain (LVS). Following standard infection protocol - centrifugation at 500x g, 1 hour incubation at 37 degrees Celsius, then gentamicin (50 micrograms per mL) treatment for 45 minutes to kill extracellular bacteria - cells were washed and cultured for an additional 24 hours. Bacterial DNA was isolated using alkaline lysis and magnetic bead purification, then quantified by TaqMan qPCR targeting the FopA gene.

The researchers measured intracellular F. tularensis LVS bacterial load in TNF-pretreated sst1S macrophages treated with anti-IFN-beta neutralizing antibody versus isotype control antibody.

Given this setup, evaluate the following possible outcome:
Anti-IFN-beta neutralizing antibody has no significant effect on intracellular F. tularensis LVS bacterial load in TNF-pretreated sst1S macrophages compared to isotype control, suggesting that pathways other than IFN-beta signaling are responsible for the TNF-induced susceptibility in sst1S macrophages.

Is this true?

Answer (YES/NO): NO